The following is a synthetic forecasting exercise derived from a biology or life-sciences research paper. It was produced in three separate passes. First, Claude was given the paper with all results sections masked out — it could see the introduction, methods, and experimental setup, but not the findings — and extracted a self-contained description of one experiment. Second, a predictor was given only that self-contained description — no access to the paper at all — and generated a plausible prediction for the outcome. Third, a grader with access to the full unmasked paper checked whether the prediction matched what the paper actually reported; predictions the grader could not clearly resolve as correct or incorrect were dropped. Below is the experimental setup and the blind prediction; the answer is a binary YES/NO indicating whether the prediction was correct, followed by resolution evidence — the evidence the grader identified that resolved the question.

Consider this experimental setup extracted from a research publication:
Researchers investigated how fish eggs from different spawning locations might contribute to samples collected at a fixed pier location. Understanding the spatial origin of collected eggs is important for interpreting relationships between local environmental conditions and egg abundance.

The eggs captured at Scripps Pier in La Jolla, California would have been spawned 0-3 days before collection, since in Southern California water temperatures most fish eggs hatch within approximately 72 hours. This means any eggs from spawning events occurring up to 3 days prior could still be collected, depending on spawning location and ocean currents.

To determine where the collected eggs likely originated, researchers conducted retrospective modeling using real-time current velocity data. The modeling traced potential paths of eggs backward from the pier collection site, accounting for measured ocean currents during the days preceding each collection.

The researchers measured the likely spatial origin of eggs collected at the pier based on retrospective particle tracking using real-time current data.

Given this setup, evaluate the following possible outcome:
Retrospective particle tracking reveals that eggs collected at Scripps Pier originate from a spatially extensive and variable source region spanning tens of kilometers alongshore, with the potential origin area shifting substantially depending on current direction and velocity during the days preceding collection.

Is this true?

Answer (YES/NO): NO